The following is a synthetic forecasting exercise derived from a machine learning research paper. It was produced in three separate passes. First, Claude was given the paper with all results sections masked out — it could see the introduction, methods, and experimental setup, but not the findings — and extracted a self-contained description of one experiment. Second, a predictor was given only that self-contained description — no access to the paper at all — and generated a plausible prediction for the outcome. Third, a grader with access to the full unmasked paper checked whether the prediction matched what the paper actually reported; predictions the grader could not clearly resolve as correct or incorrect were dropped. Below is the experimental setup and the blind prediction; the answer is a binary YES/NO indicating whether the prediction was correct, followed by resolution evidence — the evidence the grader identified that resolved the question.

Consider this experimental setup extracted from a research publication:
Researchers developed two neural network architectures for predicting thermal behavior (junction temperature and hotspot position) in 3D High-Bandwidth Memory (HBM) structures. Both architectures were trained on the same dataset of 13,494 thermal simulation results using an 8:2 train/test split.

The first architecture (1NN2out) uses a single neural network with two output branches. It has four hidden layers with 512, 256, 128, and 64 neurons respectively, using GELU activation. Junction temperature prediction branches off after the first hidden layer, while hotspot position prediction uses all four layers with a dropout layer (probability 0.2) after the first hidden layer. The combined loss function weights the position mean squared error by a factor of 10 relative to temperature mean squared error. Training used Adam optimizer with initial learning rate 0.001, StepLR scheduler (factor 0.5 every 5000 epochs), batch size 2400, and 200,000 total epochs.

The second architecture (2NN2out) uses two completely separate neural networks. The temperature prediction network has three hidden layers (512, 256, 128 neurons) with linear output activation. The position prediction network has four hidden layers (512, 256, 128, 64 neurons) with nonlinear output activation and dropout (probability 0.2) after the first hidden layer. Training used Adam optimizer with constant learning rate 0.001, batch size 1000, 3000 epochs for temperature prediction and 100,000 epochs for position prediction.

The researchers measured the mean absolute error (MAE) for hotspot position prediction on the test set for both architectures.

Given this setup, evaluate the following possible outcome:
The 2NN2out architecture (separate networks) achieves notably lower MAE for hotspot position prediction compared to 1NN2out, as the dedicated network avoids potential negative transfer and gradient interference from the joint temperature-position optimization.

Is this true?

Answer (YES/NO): NO